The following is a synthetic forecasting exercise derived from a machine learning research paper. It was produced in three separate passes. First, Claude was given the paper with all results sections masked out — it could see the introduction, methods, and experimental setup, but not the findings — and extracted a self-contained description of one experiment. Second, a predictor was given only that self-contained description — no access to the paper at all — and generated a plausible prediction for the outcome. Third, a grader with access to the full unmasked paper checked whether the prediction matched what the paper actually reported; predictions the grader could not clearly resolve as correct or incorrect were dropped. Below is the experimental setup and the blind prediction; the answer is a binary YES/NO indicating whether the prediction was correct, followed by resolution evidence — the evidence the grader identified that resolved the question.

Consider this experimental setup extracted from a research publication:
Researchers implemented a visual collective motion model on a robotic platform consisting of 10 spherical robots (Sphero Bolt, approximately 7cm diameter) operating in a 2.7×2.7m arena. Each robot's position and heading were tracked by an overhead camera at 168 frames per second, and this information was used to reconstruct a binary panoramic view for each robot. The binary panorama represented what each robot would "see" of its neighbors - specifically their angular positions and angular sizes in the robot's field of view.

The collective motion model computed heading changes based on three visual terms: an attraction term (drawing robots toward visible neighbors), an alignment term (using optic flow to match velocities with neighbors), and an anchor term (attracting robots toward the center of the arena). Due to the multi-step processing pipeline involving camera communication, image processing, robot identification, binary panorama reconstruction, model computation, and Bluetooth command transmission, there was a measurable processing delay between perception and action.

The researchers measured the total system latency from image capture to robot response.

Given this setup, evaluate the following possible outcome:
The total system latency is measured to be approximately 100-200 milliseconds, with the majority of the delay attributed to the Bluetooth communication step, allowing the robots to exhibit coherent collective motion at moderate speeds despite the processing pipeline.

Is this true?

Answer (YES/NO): NO